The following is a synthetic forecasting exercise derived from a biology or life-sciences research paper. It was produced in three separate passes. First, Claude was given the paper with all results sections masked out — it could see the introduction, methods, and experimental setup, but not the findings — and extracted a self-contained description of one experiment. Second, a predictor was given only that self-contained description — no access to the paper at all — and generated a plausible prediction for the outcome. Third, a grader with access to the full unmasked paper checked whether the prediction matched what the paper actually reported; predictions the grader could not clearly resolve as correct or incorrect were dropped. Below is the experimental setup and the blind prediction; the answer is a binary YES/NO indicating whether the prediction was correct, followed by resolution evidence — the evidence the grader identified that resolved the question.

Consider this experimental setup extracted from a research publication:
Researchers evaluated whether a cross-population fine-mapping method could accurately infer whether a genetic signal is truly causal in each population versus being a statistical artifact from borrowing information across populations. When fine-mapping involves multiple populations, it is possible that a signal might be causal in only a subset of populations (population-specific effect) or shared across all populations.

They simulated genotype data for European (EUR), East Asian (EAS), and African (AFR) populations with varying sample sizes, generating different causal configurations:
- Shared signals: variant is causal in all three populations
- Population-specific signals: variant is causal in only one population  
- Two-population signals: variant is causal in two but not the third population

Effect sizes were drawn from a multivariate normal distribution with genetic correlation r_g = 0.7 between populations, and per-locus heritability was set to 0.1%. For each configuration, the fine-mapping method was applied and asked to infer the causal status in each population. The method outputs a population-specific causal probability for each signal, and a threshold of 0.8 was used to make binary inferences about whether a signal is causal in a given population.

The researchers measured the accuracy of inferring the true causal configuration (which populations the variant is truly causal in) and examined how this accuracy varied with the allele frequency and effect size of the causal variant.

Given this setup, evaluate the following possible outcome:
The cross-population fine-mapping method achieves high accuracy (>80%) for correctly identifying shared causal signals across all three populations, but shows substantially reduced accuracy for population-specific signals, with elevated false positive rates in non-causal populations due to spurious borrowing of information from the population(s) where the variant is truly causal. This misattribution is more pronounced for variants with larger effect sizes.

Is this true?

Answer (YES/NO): NO